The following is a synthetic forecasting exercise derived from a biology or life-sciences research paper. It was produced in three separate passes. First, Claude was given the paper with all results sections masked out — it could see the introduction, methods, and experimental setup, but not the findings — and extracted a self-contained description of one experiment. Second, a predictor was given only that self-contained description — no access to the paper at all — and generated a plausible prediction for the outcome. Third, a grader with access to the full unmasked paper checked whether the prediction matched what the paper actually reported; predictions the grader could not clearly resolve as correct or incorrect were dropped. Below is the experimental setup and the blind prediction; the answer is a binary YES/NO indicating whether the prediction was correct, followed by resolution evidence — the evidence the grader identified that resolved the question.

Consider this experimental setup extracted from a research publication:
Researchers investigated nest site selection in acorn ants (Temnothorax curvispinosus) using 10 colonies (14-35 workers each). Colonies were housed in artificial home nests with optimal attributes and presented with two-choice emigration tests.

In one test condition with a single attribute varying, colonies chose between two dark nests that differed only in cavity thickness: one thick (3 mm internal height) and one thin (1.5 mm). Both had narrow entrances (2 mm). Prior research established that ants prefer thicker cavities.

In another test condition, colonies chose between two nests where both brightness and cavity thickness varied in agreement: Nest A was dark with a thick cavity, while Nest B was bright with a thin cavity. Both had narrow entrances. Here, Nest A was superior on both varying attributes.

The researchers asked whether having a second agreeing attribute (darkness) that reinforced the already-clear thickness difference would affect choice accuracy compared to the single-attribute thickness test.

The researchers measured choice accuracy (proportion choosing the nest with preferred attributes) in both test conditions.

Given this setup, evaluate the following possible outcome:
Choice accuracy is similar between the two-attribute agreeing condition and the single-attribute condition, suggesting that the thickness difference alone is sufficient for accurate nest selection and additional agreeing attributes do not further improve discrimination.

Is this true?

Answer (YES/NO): NO